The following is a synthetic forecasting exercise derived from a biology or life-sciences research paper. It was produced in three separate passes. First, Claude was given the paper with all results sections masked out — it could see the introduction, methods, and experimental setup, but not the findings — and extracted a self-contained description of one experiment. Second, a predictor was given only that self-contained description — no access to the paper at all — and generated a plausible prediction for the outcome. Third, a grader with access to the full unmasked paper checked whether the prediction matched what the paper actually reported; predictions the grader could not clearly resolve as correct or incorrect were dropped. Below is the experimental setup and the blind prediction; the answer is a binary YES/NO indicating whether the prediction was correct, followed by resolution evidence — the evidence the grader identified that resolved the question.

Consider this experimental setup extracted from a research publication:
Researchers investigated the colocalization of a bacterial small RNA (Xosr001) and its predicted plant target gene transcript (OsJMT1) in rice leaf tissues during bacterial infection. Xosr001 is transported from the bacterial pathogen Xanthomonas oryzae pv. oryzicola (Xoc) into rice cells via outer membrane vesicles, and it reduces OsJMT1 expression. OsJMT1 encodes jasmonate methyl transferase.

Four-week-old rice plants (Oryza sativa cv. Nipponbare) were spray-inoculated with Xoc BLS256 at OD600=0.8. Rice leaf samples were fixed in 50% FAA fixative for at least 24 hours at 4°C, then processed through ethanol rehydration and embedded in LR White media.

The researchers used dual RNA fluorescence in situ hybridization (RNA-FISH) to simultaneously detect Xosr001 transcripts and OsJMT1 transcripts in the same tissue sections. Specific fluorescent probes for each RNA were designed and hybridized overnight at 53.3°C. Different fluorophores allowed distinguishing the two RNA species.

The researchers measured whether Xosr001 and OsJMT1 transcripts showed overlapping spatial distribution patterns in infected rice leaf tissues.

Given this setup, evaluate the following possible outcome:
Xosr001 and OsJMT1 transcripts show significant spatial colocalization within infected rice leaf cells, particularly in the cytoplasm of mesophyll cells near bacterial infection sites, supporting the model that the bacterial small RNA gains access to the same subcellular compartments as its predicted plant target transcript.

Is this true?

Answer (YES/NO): NO